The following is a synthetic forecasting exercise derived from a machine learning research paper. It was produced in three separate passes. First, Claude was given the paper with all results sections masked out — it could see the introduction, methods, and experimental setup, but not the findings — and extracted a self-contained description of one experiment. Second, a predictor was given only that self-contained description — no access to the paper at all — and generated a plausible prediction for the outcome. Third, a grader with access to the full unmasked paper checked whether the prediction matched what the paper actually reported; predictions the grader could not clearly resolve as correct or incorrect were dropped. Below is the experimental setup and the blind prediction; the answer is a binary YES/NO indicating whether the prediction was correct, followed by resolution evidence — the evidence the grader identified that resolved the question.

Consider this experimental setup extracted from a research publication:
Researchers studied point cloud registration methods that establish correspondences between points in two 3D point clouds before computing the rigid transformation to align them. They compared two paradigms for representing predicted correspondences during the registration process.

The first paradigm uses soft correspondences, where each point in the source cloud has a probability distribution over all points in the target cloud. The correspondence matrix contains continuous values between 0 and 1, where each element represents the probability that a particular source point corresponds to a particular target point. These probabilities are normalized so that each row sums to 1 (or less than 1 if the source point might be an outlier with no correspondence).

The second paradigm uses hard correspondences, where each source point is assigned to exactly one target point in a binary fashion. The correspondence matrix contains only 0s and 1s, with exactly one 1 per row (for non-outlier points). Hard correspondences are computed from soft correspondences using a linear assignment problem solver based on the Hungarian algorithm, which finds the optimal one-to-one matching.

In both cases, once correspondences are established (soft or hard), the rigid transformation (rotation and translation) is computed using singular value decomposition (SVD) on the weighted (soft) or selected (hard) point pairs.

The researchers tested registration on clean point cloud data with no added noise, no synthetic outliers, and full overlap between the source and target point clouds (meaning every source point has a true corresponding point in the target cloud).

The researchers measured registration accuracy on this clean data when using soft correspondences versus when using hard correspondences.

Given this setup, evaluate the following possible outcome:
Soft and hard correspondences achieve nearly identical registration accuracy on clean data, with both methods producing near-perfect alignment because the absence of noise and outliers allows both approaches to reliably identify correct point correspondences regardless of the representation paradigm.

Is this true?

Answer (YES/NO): NO